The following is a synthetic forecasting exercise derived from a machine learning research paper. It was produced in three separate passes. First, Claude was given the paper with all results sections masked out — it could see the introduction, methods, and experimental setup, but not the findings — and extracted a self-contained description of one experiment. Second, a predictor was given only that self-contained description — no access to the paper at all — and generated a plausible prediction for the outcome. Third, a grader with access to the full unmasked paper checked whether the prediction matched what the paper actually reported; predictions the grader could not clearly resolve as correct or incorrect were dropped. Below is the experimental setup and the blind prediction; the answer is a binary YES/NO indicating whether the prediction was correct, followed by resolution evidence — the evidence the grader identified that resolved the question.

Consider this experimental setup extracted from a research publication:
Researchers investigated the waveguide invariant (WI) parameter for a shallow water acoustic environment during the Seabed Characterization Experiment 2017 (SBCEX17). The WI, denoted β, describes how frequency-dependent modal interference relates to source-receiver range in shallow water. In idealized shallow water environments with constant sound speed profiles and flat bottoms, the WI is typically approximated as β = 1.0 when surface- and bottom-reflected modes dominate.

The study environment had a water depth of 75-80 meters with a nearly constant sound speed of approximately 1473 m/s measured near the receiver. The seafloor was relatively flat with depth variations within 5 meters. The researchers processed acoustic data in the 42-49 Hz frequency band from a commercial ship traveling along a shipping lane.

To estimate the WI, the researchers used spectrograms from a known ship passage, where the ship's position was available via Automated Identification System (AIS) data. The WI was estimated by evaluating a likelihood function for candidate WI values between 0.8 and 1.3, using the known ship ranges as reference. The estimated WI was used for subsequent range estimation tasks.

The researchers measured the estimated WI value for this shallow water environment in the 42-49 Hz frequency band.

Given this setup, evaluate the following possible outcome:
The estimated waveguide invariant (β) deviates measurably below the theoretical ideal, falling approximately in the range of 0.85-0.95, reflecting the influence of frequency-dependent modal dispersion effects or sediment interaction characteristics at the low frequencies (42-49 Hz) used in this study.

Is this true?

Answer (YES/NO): NO